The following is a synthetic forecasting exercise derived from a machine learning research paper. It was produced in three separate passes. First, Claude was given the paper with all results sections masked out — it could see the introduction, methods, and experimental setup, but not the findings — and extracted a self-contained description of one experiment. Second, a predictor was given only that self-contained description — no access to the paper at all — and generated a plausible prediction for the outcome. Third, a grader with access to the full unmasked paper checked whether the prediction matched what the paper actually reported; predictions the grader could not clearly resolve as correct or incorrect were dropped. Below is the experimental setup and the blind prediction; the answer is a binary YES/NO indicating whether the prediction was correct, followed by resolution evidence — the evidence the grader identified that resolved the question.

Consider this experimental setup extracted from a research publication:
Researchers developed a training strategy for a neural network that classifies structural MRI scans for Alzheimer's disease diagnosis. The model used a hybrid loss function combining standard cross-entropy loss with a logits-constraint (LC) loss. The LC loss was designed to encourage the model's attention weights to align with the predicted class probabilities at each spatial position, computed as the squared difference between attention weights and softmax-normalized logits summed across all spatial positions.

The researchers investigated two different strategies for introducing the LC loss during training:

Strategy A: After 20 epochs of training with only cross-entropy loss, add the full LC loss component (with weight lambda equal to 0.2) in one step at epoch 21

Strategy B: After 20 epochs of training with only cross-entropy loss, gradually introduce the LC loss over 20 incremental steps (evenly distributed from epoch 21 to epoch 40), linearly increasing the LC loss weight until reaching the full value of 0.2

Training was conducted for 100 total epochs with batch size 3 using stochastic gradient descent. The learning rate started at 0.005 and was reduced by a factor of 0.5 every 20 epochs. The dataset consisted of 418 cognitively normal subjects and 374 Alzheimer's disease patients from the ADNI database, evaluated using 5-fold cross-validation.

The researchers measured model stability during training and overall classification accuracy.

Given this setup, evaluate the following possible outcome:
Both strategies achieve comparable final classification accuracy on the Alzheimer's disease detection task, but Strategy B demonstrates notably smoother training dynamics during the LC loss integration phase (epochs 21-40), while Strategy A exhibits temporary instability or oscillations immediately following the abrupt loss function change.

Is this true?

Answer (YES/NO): NO